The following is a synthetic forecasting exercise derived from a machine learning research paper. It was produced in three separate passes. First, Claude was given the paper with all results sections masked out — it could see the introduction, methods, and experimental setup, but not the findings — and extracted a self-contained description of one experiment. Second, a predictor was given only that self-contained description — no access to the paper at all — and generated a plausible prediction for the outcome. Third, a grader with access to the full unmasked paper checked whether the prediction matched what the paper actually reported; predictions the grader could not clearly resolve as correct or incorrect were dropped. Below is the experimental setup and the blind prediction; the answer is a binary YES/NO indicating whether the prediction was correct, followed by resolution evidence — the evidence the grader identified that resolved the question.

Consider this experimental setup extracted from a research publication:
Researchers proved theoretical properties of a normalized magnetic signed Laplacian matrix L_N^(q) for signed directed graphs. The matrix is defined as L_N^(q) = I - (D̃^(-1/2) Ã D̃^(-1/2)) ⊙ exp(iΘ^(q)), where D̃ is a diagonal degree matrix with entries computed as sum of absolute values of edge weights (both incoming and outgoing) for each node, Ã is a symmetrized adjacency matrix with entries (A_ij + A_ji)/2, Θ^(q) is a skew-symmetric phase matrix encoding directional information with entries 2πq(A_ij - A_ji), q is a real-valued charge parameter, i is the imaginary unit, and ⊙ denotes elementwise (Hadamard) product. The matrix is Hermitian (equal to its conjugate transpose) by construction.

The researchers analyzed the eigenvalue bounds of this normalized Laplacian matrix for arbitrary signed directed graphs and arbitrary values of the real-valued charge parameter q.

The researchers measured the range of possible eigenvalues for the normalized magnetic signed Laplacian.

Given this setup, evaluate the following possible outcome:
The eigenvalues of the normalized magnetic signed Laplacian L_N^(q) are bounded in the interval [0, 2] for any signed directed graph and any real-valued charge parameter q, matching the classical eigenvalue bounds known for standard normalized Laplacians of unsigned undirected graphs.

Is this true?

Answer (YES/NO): YES